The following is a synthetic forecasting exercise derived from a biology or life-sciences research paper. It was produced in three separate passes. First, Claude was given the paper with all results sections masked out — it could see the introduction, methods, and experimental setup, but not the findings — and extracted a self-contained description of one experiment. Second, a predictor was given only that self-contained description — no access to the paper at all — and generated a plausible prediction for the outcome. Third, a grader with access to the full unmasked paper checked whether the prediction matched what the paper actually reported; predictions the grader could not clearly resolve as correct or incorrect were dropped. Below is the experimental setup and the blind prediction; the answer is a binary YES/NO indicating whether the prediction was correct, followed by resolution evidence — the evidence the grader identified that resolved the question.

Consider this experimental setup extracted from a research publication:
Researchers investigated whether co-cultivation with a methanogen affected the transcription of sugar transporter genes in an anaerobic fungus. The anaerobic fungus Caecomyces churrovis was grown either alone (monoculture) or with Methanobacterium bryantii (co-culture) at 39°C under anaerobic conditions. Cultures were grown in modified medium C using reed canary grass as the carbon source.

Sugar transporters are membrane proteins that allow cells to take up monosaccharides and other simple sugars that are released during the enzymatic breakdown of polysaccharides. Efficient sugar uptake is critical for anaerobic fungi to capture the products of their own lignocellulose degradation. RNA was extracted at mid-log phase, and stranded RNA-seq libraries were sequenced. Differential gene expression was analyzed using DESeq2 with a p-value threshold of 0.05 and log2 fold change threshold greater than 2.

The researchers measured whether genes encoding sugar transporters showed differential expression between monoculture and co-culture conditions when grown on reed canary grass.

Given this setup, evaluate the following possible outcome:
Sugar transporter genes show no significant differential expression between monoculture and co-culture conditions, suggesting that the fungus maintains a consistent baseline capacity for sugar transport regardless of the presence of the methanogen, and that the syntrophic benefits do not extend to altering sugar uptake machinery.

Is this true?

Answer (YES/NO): YES